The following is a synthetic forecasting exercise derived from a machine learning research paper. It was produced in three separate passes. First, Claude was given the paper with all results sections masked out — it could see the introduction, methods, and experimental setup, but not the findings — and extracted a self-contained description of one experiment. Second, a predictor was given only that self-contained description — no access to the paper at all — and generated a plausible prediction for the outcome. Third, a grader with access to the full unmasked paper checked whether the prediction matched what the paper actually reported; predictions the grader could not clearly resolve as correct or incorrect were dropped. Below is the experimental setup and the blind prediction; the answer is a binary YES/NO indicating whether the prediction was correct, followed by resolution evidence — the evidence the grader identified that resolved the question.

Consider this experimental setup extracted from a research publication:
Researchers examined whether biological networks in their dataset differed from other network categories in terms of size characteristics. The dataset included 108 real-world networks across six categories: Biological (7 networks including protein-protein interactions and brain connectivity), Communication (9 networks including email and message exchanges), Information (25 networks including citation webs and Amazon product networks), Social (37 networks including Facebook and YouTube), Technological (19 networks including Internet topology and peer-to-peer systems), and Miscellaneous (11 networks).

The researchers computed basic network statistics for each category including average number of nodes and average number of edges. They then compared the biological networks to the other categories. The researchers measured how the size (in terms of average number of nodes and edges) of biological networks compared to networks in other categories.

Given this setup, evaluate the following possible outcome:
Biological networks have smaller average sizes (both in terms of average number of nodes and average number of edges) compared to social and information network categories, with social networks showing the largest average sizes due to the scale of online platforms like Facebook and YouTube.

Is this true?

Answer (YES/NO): NO